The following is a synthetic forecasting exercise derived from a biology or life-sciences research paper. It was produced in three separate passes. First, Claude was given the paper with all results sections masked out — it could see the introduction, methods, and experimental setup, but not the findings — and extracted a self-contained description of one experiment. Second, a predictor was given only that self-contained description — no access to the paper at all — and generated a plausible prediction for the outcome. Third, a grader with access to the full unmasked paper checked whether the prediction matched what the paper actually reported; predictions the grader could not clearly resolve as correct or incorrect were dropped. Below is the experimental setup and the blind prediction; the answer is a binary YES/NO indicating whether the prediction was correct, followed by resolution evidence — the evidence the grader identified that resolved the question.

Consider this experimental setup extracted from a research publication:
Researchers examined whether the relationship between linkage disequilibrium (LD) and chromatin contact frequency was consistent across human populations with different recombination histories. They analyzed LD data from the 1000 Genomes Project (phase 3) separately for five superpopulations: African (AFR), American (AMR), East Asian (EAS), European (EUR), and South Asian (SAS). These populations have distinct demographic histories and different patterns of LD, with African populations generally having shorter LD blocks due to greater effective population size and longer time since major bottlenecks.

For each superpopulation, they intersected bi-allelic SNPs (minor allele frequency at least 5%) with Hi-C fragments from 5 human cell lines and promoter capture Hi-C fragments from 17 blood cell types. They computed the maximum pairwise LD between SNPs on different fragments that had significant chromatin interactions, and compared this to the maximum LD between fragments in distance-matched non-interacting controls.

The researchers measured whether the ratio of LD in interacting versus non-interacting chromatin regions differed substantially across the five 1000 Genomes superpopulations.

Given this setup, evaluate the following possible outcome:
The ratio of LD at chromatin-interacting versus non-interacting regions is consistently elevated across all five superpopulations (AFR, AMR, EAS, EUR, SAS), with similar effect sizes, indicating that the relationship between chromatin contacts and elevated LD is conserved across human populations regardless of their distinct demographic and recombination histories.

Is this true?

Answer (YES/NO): NO